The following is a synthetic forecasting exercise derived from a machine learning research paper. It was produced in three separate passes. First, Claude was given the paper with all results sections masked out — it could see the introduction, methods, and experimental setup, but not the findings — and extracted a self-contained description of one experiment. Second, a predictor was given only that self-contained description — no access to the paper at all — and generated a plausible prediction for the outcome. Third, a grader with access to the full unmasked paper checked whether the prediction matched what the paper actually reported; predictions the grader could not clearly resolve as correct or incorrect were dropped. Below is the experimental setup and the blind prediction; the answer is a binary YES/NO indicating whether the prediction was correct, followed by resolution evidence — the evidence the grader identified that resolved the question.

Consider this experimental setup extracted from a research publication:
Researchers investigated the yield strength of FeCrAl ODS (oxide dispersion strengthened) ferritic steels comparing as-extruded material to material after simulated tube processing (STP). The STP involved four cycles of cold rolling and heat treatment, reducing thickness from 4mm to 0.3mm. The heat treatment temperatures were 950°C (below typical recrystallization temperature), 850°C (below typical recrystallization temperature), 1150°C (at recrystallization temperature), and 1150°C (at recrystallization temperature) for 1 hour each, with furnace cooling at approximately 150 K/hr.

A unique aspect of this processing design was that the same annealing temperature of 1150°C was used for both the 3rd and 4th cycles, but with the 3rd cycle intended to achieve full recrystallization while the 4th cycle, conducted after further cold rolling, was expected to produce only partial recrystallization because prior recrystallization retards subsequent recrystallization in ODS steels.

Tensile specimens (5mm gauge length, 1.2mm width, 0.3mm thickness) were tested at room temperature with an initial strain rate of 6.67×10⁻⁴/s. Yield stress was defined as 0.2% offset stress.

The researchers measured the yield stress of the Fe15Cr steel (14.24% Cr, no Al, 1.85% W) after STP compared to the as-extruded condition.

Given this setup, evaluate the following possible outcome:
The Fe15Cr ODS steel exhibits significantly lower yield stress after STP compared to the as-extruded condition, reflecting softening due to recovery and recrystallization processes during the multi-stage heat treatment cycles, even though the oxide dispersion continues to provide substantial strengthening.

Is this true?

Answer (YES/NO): YES